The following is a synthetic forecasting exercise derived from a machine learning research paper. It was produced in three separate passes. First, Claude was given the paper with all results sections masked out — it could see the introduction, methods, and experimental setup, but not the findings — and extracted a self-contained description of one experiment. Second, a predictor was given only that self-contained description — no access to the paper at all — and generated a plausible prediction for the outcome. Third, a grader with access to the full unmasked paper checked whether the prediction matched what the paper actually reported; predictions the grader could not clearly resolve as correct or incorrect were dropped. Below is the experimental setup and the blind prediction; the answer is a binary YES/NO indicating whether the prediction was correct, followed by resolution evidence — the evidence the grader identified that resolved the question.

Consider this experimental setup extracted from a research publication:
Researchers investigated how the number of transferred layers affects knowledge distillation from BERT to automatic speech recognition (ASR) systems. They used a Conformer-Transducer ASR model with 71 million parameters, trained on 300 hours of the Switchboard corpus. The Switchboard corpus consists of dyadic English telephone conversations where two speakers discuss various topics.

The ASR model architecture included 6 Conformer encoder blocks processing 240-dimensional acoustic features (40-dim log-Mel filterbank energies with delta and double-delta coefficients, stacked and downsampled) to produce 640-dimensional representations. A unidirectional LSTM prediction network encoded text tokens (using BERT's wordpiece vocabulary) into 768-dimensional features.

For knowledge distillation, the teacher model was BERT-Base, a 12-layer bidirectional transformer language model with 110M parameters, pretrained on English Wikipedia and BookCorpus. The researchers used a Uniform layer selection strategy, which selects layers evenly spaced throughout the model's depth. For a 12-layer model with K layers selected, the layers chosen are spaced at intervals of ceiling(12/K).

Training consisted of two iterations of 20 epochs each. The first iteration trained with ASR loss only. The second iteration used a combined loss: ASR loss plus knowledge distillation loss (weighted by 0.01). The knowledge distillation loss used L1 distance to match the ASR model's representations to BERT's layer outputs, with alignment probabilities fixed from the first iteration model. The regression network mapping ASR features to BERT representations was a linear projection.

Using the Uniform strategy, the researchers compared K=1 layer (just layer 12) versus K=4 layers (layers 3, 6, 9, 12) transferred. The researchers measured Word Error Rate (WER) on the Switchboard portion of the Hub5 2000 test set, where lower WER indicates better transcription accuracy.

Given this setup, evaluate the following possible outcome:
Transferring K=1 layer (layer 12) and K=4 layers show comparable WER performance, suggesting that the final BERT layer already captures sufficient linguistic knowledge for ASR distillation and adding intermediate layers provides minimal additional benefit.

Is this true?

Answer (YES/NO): NO